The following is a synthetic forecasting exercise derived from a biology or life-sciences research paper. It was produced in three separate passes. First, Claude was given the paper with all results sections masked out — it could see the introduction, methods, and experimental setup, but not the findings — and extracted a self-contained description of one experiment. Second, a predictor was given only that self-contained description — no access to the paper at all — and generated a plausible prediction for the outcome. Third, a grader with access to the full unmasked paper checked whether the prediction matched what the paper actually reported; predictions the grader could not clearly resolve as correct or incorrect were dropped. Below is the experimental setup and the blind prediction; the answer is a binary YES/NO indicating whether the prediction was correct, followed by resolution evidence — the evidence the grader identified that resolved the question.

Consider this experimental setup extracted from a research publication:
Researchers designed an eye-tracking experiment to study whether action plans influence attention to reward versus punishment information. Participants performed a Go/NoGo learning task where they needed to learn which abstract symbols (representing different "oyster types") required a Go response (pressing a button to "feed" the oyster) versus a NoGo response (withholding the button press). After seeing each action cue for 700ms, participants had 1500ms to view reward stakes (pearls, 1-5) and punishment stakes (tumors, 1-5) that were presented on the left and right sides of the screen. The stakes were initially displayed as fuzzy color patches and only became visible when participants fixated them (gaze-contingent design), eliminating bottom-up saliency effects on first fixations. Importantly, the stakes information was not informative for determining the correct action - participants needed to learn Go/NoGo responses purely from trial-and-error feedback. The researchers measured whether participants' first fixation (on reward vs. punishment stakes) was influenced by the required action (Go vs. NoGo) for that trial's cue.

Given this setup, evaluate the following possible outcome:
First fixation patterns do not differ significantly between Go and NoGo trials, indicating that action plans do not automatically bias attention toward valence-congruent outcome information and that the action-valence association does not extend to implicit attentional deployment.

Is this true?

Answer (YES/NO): NO